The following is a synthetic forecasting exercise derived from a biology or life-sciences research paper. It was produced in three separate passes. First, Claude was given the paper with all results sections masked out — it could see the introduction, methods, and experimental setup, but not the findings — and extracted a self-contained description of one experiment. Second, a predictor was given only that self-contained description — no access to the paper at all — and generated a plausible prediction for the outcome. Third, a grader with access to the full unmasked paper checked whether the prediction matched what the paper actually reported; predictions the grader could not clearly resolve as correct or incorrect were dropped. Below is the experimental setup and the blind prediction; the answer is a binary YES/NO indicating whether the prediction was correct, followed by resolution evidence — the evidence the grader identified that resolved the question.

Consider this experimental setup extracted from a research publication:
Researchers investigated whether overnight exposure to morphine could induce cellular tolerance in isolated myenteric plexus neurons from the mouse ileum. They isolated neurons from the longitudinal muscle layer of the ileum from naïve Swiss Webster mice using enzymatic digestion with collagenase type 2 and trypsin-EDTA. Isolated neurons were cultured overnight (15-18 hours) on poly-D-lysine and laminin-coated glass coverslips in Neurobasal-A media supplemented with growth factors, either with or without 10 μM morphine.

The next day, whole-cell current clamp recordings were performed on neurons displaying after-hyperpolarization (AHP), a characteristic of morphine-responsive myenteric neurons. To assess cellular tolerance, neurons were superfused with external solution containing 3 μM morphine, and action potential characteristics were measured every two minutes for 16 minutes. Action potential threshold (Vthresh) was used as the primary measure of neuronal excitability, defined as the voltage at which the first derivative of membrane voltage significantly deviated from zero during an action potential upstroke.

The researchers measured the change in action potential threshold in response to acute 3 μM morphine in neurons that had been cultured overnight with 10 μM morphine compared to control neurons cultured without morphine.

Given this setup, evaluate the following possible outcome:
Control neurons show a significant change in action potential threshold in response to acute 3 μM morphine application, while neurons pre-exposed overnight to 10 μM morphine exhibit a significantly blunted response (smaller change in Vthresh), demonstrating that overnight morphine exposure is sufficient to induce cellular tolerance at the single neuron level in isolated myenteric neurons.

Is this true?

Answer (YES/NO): YES